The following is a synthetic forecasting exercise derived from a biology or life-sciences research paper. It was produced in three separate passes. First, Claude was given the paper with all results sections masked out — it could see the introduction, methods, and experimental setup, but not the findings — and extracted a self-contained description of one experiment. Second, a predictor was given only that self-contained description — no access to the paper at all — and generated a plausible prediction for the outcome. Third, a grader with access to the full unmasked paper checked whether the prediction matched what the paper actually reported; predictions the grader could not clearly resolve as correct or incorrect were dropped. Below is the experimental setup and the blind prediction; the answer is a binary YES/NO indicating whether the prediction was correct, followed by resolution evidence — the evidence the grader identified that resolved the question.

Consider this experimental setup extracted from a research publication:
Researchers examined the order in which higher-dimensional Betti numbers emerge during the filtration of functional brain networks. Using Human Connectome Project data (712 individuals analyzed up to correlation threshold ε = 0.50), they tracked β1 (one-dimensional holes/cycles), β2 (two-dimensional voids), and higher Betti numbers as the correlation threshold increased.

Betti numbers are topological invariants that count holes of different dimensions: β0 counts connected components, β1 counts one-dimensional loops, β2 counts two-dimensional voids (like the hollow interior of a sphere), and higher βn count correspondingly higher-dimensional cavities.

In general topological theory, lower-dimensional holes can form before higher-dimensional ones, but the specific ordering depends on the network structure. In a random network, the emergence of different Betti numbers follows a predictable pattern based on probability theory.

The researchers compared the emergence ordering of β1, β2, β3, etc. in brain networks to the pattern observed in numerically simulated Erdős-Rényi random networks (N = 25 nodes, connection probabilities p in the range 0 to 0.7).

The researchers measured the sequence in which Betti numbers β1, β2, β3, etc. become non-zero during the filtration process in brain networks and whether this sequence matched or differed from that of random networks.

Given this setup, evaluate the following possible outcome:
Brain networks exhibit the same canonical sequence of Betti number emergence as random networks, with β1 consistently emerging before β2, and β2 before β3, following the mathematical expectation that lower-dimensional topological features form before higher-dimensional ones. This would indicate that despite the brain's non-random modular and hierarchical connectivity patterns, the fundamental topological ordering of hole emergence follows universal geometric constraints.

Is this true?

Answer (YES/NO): YES